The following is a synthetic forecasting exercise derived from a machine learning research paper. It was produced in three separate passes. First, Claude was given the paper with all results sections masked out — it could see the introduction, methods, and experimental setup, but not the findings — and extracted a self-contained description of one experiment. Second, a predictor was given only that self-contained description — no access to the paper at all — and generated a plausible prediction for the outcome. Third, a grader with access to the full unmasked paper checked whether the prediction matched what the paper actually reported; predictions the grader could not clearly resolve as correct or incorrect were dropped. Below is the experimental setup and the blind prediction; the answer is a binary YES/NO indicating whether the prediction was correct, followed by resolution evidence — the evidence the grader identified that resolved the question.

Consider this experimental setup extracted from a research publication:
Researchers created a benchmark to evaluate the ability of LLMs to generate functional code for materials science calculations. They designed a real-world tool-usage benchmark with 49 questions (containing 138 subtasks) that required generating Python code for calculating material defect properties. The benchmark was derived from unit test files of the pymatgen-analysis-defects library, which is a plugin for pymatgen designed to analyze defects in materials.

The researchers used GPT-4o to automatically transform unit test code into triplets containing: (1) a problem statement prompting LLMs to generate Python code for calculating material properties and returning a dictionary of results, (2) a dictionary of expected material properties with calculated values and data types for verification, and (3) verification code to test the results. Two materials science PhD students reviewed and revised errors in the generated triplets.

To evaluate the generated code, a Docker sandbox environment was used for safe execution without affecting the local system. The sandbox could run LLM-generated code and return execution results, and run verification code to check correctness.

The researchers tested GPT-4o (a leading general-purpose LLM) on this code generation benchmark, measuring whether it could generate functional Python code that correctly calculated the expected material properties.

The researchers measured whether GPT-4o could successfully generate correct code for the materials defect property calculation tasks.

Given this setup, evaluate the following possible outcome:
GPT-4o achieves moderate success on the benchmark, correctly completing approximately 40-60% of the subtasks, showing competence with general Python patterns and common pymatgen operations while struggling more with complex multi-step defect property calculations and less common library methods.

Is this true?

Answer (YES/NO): NO